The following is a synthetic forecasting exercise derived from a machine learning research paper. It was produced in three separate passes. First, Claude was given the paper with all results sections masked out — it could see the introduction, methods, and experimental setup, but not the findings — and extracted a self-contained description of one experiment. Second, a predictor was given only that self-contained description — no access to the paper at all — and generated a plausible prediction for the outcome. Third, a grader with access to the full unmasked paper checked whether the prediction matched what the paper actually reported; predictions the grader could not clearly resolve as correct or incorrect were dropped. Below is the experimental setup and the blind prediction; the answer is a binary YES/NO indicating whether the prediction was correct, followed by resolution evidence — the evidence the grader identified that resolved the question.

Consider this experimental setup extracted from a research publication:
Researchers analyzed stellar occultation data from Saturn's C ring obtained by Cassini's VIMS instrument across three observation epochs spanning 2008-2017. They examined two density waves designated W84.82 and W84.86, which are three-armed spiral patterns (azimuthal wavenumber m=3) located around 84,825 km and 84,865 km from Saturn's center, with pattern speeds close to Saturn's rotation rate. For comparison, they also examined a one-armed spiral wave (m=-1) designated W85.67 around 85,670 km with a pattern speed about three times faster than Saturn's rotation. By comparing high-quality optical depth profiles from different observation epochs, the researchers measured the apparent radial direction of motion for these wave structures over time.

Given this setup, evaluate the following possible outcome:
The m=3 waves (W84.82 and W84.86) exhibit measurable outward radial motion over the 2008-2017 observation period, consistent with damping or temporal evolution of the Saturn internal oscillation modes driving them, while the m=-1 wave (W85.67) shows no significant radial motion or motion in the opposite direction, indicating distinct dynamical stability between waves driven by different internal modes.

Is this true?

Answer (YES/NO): YES